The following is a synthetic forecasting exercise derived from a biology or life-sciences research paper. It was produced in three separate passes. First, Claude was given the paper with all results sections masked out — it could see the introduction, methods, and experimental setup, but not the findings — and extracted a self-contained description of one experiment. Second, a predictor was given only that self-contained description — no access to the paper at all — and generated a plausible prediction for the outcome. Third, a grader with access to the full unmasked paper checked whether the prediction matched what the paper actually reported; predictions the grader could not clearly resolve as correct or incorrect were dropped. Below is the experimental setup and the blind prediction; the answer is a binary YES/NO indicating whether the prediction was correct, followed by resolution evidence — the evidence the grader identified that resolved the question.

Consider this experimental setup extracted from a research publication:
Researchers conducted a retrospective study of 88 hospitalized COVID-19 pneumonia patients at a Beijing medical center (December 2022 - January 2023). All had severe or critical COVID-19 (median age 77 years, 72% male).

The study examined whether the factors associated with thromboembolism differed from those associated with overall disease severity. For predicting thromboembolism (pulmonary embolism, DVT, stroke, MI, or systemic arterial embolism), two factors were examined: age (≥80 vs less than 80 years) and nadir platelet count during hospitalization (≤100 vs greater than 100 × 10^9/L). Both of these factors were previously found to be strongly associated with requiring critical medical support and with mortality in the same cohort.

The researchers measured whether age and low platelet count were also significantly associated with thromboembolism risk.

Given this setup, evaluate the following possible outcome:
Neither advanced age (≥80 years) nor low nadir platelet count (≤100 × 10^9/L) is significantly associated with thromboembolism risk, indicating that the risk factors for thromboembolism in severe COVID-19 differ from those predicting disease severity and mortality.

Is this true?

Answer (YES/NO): YES